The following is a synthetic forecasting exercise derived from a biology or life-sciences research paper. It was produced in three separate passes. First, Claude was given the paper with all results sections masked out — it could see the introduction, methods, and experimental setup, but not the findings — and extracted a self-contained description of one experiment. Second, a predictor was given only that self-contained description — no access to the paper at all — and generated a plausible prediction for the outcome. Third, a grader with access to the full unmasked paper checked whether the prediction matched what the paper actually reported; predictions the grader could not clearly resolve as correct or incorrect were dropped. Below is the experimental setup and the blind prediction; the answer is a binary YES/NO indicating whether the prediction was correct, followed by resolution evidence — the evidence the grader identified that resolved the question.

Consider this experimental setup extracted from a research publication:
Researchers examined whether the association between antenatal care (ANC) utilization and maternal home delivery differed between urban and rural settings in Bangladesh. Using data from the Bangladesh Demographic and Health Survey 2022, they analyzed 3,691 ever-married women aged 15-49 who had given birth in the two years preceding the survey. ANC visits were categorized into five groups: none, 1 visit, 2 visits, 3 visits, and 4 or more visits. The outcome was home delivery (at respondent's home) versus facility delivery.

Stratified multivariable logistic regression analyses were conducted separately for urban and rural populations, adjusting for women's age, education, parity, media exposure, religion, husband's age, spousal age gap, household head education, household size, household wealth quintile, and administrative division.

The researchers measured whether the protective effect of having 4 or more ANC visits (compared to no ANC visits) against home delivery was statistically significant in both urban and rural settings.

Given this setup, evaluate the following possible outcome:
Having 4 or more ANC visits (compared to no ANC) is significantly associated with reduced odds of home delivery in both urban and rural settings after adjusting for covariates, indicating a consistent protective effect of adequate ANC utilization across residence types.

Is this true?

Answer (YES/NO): YES